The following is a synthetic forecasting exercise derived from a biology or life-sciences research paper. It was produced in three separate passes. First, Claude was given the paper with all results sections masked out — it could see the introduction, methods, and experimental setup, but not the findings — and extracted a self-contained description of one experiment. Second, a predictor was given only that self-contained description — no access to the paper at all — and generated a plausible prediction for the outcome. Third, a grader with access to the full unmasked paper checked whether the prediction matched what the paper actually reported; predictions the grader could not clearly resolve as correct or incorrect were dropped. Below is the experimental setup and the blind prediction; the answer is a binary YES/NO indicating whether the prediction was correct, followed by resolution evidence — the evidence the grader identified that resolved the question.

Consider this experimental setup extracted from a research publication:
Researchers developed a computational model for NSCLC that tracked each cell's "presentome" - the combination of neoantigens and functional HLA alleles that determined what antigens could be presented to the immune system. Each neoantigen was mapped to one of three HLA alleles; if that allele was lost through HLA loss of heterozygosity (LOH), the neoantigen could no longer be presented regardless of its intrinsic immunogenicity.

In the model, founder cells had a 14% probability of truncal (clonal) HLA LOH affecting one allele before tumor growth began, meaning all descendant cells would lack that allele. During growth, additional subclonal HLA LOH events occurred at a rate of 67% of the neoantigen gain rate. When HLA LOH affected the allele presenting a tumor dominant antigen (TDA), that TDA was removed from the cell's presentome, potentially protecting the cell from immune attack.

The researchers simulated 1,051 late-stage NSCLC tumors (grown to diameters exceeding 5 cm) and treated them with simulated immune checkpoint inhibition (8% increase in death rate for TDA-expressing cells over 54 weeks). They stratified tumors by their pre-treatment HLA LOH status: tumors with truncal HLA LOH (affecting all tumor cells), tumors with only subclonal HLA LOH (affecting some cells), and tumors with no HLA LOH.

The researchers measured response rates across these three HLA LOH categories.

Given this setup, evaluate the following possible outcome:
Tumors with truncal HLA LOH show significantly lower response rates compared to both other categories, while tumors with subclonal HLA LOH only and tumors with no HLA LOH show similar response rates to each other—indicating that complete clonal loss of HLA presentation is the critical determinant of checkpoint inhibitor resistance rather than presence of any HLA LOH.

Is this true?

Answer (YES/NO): NO